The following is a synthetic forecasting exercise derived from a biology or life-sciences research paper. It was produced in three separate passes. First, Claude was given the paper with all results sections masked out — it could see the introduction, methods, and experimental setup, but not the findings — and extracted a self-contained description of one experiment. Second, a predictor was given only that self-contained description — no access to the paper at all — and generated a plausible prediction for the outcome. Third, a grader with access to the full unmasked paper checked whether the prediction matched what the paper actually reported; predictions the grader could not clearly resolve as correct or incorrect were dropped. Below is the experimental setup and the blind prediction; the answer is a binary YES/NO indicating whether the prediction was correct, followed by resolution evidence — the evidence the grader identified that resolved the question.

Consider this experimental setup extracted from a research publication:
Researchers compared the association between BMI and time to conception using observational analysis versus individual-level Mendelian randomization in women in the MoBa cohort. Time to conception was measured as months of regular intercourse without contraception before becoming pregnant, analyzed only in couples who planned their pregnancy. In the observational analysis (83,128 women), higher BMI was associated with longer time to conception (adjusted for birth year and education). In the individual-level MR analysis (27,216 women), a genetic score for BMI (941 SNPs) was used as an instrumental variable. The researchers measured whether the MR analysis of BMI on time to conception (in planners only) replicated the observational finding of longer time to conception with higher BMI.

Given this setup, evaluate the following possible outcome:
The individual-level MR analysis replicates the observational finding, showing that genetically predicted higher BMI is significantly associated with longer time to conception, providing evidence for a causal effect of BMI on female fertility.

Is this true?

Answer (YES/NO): NO